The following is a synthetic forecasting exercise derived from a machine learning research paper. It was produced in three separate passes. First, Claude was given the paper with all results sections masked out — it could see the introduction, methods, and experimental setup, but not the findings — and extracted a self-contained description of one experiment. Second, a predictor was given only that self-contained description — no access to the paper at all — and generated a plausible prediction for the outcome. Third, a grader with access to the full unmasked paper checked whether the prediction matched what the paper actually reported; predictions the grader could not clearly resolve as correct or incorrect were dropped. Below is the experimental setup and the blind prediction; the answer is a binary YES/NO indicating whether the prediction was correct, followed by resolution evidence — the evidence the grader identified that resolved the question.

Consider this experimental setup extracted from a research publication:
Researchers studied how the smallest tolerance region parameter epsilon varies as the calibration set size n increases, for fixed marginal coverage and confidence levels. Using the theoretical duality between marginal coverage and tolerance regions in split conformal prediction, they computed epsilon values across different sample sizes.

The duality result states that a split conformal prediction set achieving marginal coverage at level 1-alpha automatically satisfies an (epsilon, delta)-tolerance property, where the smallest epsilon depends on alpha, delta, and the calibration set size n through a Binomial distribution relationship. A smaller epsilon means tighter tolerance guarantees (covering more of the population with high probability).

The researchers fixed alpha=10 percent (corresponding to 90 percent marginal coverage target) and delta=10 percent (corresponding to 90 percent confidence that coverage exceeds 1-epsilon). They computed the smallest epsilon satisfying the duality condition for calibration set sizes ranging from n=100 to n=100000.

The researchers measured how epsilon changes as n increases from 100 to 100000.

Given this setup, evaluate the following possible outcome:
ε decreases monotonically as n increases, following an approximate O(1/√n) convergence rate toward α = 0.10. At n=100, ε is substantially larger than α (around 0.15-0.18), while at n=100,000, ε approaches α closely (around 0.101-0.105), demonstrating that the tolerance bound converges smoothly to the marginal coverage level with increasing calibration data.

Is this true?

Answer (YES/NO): NO